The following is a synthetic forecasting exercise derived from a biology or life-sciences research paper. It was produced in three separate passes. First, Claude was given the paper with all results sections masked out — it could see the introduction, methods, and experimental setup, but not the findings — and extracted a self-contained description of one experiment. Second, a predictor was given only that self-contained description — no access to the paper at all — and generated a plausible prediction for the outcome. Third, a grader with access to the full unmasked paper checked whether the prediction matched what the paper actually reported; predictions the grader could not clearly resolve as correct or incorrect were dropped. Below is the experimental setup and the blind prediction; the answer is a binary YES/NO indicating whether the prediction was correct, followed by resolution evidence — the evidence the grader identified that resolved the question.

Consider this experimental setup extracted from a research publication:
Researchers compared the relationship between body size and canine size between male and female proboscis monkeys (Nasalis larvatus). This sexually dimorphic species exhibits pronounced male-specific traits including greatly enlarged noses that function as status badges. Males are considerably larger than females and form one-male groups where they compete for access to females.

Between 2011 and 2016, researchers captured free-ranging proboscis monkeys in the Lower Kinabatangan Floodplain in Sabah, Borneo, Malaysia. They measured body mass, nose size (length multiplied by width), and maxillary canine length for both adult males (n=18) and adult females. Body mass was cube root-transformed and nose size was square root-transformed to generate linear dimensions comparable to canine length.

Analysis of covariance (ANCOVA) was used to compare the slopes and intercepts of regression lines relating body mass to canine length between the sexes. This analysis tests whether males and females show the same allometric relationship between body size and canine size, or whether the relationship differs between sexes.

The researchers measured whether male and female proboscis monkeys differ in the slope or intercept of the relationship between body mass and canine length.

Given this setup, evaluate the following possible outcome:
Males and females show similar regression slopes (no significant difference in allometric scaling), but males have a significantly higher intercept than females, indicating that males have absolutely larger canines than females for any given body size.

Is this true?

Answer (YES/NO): NO